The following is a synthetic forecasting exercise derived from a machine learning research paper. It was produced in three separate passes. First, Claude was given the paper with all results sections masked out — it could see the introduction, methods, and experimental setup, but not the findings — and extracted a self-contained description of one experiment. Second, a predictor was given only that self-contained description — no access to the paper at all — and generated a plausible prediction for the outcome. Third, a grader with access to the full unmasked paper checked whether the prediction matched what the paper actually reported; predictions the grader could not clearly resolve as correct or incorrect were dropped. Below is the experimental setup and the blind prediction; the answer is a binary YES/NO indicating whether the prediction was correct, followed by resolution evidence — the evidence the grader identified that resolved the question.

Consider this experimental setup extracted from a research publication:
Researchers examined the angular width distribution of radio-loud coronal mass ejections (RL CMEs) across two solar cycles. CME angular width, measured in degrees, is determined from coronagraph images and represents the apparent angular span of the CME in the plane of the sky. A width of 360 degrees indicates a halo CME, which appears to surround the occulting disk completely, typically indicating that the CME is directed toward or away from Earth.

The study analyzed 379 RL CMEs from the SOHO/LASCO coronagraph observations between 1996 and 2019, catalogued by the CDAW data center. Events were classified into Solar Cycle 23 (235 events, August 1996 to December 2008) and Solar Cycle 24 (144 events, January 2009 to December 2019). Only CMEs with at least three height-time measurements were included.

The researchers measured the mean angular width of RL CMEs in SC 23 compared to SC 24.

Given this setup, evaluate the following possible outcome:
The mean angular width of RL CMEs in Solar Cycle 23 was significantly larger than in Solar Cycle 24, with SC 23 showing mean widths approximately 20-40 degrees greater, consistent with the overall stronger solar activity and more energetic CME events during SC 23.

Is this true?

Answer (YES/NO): NO